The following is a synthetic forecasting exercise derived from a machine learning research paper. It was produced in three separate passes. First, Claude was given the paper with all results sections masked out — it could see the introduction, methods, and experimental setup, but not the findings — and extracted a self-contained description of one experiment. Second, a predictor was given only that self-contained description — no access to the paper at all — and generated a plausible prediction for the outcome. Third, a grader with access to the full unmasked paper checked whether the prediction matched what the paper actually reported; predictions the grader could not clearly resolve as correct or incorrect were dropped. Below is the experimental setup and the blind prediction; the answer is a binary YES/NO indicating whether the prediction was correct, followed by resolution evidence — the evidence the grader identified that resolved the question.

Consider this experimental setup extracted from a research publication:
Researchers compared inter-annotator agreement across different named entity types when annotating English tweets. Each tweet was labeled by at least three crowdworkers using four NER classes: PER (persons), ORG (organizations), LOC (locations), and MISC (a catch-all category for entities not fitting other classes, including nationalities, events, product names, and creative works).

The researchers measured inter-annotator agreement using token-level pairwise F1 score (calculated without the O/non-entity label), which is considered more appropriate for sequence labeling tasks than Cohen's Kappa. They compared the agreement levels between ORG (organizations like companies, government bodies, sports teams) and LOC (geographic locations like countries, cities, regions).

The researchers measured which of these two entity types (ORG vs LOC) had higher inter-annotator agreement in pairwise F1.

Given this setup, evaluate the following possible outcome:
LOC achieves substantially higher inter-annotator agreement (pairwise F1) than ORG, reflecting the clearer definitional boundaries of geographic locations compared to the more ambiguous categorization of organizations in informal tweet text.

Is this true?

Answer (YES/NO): NO